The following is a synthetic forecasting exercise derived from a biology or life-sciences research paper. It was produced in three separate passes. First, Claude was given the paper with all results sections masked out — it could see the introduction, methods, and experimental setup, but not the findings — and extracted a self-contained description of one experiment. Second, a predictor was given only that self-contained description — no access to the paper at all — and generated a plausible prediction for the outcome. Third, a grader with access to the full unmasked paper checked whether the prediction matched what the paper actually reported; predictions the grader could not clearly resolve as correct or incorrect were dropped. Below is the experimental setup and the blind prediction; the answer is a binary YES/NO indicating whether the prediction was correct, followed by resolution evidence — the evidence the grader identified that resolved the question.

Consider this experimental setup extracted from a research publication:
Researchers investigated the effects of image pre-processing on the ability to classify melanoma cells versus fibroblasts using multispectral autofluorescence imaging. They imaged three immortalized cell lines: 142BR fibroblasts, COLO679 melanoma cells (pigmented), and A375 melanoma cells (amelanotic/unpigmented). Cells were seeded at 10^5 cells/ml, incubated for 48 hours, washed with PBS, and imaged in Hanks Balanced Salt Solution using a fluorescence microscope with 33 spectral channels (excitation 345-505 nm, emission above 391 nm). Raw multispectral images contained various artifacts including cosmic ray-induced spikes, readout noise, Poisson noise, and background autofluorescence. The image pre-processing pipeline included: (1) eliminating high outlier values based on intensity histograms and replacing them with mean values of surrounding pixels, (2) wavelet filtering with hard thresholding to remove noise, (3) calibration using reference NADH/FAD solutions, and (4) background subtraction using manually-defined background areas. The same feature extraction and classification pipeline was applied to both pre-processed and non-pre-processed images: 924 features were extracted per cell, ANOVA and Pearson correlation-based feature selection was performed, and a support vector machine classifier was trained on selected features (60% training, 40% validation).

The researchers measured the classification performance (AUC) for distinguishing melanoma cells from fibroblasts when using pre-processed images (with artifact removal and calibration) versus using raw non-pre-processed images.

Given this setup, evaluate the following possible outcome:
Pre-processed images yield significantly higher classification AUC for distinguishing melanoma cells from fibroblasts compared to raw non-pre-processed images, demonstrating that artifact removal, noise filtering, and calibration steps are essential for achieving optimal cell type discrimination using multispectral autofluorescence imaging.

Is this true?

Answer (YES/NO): NO